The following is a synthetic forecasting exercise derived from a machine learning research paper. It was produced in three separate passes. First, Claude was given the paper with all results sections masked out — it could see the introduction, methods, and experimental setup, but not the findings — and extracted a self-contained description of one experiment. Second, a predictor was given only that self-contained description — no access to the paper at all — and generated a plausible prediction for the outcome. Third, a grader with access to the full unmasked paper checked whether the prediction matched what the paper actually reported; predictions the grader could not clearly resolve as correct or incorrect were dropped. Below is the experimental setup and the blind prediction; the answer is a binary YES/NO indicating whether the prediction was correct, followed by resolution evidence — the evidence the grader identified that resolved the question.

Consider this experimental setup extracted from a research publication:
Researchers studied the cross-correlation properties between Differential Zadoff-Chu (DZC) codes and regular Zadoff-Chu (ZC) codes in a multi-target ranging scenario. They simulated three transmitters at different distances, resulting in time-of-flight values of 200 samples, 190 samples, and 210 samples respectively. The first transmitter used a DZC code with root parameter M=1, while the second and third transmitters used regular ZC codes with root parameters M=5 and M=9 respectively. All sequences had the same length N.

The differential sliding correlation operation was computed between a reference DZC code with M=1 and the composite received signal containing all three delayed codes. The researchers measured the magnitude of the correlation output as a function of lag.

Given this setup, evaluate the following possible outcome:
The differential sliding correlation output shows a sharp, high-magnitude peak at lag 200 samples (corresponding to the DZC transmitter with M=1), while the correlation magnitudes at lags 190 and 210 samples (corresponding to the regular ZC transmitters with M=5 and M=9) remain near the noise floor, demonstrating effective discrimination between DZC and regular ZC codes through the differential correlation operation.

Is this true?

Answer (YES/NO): YES